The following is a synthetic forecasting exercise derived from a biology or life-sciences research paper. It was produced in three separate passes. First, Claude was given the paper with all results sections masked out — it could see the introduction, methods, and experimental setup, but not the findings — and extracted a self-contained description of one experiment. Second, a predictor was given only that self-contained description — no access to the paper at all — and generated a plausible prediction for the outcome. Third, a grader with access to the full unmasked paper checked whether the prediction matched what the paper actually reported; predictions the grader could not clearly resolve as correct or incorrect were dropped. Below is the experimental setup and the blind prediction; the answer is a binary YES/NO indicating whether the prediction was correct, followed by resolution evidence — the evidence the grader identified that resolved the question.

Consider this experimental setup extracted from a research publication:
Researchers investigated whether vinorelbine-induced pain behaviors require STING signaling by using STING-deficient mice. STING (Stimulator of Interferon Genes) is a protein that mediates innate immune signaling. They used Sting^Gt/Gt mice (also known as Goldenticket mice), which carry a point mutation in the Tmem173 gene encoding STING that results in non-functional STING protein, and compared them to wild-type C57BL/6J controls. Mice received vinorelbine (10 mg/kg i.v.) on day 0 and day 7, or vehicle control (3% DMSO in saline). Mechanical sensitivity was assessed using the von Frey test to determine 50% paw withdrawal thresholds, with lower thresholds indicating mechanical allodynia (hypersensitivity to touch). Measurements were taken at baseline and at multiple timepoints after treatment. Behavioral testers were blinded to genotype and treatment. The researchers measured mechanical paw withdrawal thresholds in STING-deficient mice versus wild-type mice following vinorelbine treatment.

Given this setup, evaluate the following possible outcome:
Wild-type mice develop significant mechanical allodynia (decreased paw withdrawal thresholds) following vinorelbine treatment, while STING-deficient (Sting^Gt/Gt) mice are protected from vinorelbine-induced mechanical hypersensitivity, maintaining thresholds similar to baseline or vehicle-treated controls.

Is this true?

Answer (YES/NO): YES